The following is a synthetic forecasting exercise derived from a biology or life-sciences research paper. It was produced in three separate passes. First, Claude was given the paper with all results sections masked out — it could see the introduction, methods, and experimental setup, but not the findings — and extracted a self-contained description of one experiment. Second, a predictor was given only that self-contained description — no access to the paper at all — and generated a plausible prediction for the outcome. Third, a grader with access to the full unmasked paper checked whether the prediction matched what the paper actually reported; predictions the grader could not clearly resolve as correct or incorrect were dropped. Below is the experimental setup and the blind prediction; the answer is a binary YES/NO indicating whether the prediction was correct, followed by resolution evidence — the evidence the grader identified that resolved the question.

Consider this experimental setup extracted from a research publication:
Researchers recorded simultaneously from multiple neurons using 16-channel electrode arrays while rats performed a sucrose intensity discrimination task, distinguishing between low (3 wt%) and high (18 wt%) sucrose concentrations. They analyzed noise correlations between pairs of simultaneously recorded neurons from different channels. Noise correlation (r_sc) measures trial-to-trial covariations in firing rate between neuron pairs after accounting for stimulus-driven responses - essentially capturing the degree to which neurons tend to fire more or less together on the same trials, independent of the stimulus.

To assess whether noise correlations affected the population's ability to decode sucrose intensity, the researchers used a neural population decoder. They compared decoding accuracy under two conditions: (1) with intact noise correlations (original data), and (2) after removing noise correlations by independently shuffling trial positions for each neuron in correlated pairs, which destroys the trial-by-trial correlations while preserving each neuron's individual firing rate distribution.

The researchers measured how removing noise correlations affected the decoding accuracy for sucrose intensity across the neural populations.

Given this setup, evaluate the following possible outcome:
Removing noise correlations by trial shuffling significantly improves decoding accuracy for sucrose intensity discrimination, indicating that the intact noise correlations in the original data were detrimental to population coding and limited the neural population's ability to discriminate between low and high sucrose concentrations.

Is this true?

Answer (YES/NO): NO